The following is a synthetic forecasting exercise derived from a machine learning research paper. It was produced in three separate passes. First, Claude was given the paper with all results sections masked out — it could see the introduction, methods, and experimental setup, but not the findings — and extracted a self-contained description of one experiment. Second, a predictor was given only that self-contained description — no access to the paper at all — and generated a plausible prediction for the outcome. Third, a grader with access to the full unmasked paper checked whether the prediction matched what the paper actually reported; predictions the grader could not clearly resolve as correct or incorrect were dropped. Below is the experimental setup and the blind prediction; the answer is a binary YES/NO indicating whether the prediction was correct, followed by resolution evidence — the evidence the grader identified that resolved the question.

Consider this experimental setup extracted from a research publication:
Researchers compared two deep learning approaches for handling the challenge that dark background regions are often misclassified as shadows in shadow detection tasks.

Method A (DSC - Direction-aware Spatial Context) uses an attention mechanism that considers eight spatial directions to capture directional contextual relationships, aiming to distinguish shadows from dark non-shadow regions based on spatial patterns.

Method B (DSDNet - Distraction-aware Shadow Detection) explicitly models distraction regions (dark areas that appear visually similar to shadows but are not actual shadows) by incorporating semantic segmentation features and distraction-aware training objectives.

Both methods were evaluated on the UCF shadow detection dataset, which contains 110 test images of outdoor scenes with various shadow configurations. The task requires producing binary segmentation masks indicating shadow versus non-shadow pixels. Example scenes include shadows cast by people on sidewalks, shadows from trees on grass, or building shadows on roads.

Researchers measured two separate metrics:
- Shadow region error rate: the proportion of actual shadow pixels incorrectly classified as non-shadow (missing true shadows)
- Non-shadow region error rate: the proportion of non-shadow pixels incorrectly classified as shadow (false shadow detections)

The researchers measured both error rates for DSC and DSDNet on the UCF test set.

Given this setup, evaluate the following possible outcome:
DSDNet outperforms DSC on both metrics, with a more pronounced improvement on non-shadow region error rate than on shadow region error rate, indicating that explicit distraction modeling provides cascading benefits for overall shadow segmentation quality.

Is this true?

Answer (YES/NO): NO